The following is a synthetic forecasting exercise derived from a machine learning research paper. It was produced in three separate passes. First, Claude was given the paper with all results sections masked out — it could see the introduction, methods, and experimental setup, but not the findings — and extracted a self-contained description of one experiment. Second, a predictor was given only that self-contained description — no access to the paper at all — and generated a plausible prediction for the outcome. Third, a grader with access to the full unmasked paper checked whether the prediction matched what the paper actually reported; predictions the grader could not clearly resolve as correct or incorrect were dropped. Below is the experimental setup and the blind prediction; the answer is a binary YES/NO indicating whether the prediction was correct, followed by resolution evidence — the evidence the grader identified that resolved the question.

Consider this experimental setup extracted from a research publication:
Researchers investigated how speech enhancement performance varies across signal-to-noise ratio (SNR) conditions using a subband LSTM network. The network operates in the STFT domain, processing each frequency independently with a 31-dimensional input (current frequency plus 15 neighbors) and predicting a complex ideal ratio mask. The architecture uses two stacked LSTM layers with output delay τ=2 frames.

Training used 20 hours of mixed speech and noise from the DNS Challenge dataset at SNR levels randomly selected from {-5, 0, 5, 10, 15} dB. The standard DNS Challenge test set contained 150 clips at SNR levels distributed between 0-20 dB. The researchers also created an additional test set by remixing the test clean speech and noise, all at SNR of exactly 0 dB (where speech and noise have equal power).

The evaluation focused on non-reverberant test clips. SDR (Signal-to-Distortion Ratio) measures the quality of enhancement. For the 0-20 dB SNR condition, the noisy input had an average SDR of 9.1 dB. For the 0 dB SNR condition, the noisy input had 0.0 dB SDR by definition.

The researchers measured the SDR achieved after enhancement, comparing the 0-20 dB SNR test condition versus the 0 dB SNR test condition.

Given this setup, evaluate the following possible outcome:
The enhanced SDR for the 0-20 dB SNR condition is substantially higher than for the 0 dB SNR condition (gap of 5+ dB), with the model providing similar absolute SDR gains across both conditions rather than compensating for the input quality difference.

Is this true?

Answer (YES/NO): NO